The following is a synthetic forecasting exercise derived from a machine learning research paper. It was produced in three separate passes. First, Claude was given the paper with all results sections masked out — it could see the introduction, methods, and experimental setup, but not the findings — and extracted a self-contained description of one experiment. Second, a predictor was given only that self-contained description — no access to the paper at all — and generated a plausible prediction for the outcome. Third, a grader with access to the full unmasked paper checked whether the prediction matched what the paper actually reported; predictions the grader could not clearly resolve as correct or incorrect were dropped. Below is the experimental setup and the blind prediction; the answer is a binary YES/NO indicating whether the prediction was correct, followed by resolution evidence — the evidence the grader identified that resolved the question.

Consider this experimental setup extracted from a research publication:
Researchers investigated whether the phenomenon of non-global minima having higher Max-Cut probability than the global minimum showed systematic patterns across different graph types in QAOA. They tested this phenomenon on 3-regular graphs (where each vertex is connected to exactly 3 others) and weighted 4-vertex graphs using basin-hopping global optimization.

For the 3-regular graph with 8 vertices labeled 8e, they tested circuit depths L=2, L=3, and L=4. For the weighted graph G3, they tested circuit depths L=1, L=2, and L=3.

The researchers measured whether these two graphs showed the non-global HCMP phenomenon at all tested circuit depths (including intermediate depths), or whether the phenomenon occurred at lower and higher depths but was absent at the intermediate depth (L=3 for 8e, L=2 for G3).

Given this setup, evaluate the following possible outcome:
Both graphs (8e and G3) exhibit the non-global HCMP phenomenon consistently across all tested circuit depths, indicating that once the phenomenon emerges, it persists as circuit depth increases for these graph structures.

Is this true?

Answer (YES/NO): NO